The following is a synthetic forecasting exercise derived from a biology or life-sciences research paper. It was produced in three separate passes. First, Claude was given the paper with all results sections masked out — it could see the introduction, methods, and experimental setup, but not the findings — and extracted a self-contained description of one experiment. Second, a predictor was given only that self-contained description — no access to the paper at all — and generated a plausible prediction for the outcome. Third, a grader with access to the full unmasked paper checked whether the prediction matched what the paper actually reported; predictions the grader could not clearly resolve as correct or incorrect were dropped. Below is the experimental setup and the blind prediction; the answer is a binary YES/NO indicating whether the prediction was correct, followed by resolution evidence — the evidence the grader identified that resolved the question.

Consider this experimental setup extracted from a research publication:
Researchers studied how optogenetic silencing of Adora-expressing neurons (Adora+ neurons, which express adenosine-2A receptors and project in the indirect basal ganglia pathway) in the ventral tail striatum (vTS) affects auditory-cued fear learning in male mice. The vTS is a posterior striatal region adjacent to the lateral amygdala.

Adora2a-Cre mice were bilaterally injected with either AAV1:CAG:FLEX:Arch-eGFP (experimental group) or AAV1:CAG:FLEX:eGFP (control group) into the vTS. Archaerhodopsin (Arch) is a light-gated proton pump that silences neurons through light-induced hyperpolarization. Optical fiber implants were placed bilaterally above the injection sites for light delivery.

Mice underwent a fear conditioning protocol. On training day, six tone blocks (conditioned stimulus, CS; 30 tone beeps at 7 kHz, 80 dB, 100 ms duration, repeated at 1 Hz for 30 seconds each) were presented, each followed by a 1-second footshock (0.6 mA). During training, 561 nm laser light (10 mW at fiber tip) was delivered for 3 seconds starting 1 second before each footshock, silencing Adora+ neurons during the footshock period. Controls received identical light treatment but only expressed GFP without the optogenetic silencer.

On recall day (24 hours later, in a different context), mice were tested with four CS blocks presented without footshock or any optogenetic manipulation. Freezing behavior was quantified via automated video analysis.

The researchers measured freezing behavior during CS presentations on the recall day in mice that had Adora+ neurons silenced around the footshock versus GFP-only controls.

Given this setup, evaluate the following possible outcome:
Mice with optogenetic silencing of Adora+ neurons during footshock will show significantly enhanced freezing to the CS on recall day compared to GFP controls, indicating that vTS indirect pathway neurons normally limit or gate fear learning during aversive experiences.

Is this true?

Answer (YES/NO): NO